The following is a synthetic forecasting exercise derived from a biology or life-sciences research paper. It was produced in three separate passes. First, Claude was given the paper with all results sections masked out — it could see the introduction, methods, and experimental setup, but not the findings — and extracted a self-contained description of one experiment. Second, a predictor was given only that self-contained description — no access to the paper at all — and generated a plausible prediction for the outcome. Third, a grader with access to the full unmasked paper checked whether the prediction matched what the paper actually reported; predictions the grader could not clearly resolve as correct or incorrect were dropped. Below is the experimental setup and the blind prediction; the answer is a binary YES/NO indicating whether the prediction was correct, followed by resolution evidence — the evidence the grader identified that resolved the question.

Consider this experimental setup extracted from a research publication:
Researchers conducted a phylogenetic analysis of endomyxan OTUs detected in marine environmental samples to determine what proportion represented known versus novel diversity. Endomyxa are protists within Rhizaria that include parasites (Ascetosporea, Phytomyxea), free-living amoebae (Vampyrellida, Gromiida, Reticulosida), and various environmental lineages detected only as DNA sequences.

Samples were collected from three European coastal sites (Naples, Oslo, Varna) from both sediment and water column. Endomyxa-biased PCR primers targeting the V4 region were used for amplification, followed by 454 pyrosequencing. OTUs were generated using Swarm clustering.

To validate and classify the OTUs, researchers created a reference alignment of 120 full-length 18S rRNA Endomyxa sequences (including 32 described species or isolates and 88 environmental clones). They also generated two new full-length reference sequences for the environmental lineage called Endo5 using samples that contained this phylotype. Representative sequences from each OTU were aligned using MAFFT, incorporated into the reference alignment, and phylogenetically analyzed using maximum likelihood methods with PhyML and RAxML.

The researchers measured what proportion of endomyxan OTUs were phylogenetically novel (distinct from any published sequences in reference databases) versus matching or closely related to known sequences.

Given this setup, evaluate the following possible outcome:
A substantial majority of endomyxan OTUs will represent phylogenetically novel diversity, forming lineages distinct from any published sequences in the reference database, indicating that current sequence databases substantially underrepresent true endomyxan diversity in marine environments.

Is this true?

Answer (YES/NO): YES